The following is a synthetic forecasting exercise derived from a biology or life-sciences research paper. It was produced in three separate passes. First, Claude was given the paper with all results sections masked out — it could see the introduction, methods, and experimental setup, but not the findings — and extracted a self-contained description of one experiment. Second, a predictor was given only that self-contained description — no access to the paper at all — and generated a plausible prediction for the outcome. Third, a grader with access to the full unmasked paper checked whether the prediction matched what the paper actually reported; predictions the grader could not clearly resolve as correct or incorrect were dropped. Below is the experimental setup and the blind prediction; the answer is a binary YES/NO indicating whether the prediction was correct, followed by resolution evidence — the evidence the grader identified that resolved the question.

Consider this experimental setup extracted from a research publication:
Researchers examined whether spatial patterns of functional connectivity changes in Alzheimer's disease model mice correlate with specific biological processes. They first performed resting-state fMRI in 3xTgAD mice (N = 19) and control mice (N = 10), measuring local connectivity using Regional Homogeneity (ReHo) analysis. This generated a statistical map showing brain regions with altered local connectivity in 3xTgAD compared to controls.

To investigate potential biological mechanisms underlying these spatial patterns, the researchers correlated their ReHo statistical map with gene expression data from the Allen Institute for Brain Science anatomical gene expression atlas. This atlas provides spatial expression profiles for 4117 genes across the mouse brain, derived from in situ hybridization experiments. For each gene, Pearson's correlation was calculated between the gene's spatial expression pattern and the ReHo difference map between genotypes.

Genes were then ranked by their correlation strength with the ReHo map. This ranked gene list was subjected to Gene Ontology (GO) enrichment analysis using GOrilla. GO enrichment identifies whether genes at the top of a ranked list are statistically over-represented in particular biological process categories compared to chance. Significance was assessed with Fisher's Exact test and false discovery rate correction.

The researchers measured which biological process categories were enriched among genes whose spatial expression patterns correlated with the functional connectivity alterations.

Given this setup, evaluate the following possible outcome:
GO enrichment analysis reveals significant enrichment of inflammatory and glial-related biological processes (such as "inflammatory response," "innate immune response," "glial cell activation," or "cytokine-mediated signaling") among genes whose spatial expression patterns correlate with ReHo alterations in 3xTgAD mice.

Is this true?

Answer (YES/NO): NO